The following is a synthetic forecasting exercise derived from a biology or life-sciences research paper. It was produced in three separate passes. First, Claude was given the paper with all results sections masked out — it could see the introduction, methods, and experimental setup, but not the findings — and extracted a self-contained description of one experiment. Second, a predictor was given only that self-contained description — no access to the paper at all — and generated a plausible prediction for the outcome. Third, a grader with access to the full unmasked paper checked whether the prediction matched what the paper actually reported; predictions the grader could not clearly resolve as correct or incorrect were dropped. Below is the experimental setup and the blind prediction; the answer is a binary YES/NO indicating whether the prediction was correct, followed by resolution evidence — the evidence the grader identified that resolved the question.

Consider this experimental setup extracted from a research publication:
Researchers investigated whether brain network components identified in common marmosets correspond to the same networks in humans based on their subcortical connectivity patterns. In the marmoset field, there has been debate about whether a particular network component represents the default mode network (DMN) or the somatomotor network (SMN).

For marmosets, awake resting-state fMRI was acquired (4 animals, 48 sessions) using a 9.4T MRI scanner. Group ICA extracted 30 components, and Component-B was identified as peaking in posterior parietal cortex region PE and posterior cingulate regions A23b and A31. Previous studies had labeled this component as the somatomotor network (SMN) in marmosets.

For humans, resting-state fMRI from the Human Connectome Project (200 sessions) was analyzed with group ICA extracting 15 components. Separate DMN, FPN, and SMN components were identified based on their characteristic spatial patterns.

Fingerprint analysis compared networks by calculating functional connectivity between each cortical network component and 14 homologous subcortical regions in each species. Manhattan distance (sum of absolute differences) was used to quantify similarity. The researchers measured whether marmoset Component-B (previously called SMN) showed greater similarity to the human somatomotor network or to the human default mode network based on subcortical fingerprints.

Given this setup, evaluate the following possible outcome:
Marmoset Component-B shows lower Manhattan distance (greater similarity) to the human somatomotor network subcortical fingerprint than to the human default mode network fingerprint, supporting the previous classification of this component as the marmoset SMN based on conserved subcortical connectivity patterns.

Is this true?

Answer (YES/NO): NO